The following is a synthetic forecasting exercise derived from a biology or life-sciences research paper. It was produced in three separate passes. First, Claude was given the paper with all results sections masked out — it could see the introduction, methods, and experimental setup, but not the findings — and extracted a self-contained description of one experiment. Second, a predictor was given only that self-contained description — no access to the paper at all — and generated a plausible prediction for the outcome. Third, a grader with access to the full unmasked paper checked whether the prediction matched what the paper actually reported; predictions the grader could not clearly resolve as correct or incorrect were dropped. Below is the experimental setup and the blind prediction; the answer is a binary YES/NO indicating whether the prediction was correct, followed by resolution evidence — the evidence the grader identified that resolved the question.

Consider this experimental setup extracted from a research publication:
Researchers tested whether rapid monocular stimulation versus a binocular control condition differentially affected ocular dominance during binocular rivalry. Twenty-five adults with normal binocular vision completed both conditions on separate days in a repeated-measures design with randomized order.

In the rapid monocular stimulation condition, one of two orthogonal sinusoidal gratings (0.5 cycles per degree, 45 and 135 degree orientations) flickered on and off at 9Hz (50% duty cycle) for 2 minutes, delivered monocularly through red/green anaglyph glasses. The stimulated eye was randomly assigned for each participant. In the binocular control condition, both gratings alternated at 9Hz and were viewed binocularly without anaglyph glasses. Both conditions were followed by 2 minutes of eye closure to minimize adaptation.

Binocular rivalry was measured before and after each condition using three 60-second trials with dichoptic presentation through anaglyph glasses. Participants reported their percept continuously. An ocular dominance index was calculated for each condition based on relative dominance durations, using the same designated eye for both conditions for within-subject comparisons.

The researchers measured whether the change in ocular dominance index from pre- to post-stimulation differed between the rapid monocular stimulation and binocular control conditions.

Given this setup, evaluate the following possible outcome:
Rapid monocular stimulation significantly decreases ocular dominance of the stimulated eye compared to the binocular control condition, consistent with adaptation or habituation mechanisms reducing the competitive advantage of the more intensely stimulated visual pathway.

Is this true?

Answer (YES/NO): NO